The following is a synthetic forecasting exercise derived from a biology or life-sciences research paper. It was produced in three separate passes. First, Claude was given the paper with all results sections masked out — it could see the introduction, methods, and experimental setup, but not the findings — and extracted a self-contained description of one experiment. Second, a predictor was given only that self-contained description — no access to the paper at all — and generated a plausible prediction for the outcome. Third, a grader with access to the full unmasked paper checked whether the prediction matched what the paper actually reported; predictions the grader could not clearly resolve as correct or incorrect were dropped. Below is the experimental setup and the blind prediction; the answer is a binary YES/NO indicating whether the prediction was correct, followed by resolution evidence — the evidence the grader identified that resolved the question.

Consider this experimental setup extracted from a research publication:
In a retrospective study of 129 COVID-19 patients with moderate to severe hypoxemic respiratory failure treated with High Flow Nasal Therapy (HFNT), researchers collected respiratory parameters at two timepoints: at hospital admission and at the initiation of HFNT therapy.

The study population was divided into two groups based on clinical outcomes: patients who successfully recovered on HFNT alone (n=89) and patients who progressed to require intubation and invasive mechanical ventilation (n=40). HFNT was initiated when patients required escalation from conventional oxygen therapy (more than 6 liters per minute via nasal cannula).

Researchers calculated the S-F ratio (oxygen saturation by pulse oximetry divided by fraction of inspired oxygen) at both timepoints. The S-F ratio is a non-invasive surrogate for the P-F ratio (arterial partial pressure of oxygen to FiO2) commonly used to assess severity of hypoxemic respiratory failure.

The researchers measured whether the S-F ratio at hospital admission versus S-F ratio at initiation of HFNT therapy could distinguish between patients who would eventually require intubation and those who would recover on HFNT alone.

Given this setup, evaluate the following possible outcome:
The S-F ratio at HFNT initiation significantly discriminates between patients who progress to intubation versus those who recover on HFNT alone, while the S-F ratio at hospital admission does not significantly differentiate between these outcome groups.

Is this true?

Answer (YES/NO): NO